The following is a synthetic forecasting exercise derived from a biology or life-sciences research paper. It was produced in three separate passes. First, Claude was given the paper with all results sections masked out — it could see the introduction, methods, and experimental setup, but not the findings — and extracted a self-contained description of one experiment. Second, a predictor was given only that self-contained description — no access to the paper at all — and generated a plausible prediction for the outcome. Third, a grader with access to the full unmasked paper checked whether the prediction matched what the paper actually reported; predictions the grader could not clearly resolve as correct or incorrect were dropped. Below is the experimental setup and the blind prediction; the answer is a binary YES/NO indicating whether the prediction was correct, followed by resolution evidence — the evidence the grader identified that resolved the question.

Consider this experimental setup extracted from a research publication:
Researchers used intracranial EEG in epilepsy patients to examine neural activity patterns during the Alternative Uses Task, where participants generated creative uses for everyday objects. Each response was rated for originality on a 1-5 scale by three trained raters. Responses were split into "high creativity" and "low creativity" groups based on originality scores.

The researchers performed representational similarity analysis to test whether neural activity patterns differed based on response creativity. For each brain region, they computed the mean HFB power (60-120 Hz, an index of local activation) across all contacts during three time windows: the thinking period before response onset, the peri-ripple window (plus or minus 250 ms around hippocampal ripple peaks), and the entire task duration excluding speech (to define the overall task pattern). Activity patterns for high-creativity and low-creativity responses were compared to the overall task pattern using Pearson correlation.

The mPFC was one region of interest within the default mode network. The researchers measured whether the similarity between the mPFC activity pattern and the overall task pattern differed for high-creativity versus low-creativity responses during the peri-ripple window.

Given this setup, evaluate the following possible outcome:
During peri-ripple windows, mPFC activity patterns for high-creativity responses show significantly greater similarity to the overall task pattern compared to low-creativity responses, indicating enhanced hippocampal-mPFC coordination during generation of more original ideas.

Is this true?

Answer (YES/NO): NO